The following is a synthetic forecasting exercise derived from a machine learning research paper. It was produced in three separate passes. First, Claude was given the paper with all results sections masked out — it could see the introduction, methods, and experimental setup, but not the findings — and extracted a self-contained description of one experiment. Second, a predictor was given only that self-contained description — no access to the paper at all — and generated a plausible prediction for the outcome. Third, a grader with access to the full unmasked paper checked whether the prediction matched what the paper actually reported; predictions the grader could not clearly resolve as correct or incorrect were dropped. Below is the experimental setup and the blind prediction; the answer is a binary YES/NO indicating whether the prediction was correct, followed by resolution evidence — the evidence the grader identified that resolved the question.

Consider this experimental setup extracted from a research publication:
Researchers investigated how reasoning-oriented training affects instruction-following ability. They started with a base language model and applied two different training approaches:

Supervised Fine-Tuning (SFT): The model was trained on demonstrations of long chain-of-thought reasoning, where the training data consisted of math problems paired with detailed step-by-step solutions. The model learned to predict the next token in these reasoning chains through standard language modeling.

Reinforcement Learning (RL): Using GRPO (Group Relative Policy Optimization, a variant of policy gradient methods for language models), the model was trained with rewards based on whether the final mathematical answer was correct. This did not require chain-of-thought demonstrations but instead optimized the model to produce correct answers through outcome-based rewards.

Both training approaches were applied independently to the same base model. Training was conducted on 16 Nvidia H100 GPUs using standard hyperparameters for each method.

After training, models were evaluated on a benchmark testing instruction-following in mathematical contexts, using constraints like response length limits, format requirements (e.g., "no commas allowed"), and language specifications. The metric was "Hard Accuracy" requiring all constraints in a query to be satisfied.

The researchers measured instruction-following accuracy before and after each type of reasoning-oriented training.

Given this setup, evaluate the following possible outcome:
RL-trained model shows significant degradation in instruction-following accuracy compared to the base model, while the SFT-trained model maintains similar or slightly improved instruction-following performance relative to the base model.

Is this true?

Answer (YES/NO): NO